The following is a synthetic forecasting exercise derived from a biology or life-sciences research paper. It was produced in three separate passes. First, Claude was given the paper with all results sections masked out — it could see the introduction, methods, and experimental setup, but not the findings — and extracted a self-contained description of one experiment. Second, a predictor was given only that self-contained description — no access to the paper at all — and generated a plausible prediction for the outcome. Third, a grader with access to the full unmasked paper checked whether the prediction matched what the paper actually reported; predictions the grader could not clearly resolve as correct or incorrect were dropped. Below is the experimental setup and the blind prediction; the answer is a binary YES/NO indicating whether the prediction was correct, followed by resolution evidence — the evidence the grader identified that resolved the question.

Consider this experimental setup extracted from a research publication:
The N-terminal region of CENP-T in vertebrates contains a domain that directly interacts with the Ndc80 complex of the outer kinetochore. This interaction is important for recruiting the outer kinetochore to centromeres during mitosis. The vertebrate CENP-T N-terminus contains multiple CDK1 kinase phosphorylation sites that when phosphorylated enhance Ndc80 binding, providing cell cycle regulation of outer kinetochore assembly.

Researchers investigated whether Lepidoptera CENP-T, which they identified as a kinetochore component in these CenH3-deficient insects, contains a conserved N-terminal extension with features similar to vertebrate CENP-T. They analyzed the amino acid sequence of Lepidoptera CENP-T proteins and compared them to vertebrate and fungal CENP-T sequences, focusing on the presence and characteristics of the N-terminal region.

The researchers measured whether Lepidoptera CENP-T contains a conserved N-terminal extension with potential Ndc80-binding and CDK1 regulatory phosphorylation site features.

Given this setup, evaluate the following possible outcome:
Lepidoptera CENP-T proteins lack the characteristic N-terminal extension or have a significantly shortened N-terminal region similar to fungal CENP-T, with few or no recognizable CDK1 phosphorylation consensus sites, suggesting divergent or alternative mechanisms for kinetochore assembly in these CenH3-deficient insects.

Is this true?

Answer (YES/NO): NO